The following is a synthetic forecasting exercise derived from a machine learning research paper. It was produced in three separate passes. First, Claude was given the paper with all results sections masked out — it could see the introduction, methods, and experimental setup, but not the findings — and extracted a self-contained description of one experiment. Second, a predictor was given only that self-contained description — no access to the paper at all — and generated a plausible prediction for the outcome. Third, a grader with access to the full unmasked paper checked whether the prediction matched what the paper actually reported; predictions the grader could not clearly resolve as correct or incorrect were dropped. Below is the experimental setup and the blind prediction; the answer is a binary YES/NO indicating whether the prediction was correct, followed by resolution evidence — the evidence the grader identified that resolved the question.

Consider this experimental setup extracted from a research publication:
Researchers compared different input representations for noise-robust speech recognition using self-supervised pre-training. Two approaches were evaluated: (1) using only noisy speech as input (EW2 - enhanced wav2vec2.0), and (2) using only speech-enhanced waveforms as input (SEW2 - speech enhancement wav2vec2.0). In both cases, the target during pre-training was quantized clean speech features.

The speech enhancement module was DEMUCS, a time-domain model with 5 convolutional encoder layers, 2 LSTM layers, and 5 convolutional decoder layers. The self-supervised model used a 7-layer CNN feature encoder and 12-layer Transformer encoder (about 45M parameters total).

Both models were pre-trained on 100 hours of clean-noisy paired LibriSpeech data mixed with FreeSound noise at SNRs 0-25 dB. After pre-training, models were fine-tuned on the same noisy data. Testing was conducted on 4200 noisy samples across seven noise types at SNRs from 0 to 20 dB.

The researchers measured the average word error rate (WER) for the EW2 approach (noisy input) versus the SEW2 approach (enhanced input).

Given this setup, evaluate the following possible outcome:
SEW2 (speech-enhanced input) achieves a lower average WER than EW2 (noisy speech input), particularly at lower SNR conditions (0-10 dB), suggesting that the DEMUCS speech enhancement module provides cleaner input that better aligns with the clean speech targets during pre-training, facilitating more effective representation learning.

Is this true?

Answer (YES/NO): NO